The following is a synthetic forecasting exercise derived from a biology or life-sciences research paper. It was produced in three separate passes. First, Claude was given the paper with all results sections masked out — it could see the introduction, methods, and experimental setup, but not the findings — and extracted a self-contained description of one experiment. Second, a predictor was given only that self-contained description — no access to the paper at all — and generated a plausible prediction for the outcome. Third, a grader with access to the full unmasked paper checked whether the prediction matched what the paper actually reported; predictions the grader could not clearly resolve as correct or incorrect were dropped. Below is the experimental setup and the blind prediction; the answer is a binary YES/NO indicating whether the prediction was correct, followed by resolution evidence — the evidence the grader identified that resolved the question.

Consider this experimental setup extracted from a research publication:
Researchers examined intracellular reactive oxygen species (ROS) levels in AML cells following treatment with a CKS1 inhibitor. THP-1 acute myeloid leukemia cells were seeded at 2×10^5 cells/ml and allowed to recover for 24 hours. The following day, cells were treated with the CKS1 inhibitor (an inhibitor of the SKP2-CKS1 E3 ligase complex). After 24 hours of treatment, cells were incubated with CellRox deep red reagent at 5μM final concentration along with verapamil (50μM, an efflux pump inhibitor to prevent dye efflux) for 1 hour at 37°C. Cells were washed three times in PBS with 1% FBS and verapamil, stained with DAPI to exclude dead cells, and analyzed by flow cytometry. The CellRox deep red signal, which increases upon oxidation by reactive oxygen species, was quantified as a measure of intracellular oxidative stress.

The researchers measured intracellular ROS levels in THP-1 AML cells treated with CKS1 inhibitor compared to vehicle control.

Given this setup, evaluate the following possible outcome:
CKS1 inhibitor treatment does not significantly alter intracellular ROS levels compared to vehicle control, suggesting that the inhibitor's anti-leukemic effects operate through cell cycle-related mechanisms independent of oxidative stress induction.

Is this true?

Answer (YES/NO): NO